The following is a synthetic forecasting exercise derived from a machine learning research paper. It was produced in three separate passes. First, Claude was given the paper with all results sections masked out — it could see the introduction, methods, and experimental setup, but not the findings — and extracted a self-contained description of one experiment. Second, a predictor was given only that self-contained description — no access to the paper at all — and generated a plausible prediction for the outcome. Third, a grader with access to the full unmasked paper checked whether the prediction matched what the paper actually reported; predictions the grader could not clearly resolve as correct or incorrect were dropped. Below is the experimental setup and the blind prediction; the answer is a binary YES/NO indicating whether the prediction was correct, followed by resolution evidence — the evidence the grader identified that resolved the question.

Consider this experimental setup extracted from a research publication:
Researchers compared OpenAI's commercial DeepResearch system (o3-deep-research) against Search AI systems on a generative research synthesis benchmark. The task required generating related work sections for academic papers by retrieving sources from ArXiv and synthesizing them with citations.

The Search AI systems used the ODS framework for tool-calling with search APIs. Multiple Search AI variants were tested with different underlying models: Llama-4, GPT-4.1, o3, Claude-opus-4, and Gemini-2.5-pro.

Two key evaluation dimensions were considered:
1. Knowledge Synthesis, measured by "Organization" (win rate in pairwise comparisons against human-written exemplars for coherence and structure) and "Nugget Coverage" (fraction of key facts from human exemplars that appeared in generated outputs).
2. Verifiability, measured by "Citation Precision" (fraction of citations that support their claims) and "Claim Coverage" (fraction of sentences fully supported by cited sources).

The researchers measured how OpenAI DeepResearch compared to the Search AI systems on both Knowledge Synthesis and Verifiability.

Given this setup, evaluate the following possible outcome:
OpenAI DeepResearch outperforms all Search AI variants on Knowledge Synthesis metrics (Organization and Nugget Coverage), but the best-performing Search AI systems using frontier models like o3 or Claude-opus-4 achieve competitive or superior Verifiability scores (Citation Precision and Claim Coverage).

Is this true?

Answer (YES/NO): YES